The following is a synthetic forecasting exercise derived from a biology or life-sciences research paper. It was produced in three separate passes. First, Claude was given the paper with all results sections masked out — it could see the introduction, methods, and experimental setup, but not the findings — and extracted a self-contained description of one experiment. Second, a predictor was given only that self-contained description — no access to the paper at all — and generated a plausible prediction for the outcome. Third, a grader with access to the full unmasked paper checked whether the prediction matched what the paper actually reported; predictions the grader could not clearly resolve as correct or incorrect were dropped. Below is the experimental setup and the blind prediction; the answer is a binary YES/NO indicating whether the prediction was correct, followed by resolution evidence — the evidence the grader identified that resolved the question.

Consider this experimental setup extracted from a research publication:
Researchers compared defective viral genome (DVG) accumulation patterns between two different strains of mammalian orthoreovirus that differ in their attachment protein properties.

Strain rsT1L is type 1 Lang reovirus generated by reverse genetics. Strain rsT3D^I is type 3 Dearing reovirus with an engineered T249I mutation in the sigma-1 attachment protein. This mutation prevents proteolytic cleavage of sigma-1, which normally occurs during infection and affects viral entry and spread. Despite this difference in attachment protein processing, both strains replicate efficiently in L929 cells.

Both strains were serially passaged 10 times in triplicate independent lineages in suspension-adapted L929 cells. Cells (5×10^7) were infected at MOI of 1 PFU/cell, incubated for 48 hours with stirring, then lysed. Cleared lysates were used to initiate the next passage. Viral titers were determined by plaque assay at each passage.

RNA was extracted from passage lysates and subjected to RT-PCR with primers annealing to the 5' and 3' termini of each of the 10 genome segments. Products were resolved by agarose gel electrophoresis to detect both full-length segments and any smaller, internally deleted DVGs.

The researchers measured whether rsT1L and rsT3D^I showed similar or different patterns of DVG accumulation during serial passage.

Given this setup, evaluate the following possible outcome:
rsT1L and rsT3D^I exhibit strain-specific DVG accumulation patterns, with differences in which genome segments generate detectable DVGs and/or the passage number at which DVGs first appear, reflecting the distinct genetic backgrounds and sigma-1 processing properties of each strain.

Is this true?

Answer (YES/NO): NO